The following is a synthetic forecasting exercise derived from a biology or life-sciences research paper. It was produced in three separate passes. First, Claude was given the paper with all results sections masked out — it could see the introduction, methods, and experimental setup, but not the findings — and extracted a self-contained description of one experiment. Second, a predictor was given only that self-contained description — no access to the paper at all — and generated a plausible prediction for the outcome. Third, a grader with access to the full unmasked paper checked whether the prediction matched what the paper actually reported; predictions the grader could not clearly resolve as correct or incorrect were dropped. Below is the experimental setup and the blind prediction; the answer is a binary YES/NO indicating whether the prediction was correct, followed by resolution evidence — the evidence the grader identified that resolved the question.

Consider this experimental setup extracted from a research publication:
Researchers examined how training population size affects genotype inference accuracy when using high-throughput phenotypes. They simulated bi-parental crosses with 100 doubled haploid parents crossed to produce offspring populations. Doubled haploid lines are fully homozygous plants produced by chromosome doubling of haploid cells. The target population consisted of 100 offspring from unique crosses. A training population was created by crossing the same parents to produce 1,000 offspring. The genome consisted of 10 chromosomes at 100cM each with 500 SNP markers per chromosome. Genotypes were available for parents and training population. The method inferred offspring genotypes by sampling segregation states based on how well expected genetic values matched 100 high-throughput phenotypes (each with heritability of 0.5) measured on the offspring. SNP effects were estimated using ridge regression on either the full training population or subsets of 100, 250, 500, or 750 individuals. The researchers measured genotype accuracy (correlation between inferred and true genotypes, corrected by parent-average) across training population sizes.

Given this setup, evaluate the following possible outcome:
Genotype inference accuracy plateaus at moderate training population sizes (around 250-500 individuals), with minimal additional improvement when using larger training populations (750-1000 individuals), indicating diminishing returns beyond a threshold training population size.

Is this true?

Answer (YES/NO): YES